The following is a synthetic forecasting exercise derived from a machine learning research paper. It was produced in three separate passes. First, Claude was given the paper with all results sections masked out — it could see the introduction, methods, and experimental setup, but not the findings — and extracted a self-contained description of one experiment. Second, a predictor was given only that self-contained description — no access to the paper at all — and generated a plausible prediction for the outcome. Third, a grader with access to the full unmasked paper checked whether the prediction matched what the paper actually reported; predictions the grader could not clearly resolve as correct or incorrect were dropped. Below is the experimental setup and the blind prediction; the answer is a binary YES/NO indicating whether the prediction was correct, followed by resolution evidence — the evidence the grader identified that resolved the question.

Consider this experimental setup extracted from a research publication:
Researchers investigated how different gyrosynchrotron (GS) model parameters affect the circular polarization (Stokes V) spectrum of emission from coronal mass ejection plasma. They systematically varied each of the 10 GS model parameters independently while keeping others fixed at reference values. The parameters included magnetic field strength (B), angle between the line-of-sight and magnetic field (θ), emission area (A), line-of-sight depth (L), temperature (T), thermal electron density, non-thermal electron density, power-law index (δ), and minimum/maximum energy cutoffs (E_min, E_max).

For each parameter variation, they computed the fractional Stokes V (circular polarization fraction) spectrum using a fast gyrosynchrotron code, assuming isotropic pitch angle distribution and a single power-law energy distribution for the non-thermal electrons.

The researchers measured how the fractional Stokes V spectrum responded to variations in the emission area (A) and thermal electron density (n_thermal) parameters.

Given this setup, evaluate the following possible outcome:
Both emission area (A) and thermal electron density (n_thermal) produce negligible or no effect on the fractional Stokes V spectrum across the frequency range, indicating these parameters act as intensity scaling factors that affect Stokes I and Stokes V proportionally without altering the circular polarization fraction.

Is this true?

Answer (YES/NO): YES